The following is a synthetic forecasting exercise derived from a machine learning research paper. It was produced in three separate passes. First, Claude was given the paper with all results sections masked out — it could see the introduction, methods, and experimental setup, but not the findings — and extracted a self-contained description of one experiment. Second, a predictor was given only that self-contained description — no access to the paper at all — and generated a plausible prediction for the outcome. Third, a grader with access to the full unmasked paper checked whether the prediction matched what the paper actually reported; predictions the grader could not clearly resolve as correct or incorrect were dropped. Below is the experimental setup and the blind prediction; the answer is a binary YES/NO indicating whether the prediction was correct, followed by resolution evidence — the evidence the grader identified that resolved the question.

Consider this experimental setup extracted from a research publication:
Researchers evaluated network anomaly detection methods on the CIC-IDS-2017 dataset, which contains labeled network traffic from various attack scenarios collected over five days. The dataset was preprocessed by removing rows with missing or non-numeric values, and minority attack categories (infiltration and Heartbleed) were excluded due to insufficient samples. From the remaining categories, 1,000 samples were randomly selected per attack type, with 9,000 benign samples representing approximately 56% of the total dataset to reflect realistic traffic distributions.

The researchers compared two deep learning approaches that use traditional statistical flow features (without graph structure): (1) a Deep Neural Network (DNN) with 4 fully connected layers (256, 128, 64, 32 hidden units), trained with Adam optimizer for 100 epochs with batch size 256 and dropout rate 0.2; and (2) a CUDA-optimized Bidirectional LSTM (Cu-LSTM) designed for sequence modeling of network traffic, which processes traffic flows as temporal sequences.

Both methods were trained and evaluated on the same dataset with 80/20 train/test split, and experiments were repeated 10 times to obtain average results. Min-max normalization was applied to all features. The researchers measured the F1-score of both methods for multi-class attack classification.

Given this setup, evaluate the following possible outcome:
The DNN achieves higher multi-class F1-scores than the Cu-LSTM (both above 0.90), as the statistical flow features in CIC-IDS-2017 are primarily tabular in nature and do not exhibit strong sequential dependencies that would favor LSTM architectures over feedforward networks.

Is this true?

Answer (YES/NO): NO